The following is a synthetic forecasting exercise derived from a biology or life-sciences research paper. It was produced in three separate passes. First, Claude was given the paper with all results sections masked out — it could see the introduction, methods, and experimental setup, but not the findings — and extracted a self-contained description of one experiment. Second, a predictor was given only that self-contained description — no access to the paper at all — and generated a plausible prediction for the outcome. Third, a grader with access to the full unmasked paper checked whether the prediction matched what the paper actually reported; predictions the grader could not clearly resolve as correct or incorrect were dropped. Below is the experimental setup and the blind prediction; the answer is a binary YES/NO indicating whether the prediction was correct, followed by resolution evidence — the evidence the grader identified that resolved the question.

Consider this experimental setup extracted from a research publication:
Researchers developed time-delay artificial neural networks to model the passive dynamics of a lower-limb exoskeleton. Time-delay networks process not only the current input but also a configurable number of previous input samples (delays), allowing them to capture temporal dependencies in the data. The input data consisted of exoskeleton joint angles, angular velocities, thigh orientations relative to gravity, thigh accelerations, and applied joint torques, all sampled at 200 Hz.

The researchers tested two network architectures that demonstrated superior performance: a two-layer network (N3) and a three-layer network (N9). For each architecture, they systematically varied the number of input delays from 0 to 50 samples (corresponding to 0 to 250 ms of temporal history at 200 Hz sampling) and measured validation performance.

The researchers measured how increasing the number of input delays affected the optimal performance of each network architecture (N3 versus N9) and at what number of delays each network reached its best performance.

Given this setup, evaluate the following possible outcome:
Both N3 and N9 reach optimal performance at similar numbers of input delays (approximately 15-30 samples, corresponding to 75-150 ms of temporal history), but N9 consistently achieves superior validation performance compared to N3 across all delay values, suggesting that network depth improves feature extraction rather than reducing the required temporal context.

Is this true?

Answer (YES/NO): NO